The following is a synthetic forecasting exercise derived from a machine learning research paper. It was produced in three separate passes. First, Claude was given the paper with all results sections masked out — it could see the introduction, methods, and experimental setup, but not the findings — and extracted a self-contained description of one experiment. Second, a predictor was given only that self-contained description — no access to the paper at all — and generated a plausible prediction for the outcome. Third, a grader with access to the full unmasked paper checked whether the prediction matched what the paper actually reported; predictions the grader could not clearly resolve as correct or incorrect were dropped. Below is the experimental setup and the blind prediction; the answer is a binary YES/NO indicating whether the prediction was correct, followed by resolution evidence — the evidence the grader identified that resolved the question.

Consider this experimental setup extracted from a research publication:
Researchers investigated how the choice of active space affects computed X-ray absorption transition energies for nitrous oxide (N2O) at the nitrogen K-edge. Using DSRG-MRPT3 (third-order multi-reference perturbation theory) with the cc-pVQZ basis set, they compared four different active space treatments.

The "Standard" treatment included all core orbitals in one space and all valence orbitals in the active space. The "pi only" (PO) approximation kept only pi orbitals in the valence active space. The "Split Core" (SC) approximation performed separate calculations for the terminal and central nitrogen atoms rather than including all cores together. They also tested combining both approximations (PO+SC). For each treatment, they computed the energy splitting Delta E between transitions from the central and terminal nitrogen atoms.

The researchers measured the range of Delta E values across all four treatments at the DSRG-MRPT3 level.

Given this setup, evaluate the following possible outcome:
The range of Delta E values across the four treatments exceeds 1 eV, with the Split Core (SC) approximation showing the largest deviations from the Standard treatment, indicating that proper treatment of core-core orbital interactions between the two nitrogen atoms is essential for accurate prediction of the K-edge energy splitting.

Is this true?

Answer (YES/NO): NO